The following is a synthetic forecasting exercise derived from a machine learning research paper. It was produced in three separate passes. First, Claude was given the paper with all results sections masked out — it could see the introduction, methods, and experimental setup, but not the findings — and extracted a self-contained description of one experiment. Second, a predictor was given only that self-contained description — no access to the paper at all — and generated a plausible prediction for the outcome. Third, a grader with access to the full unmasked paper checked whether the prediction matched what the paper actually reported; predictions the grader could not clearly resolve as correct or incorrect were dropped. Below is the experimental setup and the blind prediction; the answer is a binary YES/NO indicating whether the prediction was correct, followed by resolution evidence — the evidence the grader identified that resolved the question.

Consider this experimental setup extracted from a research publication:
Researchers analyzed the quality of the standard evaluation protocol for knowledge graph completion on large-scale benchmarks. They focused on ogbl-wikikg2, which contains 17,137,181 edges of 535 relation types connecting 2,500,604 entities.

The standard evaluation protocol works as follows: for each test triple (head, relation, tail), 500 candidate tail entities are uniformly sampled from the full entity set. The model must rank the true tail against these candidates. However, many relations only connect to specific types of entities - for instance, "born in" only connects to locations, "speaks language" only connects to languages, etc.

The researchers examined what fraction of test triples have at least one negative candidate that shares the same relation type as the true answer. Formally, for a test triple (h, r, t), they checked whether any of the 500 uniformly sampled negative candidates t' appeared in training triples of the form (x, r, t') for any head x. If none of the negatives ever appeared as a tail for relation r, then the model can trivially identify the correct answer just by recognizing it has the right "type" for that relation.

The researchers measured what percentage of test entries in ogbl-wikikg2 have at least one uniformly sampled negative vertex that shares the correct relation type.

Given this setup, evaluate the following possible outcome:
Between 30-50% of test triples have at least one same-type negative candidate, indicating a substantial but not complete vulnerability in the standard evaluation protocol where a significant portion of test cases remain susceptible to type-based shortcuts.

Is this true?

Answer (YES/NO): NO